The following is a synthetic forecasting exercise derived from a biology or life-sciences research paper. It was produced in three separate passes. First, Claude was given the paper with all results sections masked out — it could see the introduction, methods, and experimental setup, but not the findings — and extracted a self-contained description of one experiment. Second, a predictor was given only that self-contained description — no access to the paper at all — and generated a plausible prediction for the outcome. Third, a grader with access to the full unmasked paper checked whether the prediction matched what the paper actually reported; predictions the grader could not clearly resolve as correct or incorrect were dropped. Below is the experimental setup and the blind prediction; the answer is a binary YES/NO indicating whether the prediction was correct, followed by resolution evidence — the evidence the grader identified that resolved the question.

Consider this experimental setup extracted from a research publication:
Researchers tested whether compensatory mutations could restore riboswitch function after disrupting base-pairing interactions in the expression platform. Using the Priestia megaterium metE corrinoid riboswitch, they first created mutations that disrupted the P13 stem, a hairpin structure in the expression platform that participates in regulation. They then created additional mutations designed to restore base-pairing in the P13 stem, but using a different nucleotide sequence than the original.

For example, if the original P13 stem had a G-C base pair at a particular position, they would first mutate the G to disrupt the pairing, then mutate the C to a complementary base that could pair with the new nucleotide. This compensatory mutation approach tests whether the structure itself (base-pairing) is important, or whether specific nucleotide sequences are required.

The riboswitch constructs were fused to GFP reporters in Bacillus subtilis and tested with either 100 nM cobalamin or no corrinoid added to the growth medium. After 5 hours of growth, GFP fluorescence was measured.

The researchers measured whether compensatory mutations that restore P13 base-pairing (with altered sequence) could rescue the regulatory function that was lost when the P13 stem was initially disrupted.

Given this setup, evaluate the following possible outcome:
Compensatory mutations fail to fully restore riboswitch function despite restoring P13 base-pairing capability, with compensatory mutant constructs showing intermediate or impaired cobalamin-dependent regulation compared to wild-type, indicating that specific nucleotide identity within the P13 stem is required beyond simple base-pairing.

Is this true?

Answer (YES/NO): NO